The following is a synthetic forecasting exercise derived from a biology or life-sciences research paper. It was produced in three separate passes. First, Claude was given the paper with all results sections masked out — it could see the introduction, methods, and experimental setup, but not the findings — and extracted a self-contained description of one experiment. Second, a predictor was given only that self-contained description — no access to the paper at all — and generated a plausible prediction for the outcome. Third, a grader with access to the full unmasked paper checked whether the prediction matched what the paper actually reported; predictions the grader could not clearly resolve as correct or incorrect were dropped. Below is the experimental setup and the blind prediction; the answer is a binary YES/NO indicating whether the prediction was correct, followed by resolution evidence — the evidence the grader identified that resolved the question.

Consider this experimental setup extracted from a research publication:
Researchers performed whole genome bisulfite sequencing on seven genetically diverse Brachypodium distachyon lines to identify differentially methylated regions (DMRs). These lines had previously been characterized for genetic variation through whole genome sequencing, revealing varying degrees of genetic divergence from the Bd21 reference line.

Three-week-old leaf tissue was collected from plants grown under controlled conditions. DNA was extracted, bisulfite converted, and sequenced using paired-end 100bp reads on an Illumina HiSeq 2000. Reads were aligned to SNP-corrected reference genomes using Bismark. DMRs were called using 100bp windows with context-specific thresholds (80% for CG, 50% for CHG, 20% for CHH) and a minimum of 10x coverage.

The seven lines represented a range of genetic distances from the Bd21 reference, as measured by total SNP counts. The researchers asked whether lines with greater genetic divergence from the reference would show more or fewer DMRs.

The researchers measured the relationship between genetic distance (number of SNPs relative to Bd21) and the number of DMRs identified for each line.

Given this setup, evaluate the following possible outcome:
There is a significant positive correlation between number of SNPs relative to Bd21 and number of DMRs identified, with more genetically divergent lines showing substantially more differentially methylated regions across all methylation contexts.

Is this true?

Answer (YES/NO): YES